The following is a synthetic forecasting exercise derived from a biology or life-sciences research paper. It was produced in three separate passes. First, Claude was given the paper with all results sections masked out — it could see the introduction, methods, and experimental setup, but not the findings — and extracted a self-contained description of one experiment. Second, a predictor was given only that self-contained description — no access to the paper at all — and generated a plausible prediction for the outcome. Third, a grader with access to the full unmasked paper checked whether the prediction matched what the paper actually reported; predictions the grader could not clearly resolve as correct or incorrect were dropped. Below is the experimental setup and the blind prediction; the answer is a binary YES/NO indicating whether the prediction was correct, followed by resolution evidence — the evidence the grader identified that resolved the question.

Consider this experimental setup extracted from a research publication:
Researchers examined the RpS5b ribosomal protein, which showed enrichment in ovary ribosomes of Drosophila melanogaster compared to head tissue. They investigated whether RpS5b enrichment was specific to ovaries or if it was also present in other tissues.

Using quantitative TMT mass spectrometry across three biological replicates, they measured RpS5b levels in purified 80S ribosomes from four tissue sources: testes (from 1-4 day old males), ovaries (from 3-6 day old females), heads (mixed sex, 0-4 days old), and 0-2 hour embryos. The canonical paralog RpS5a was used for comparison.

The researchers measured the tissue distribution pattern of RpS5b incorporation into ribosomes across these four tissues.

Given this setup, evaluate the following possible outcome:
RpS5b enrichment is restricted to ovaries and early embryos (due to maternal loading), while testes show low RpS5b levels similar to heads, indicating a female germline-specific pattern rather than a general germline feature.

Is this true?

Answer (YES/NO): NO